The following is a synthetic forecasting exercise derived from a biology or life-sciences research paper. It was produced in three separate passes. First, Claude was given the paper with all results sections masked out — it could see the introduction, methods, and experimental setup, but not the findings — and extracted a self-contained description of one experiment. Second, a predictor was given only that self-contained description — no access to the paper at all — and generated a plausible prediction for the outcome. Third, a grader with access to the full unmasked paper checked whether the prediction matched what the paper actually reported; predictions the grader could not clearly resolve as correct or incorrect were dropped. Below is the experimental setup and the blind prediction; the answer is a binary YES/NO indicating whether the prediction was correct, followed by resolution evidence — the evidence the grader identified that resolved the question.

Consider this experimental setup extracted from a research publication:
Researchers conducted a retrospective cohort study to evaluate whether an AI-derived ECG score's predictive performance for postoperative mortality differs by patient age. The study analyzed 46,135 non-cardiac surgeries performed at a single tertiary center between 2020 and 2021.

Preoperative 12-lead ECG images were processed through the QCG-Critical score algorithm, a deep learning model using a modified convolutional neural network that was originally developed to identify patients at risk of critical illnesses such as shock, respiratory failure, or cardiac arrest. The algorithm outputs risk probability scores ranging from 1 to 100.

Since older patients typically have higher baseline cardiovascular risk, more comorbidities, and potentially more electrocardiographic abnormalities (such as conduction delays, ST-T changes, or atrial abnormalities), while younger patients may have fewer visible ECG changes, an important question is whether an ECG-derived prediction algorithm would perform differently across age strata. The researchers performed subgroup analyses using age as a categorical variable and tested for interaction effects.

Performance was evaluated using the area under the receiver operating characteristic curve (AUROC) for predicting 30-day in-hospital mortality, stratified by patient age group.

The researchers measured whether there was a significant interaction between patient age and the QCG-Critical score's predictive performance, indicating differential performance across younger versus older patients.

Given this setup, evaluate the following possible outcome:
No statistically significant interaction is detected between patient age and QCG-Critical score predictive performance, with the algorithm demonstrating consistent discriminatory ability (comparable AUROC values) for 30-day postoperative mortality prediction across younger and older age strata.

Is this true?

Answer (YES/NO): YES